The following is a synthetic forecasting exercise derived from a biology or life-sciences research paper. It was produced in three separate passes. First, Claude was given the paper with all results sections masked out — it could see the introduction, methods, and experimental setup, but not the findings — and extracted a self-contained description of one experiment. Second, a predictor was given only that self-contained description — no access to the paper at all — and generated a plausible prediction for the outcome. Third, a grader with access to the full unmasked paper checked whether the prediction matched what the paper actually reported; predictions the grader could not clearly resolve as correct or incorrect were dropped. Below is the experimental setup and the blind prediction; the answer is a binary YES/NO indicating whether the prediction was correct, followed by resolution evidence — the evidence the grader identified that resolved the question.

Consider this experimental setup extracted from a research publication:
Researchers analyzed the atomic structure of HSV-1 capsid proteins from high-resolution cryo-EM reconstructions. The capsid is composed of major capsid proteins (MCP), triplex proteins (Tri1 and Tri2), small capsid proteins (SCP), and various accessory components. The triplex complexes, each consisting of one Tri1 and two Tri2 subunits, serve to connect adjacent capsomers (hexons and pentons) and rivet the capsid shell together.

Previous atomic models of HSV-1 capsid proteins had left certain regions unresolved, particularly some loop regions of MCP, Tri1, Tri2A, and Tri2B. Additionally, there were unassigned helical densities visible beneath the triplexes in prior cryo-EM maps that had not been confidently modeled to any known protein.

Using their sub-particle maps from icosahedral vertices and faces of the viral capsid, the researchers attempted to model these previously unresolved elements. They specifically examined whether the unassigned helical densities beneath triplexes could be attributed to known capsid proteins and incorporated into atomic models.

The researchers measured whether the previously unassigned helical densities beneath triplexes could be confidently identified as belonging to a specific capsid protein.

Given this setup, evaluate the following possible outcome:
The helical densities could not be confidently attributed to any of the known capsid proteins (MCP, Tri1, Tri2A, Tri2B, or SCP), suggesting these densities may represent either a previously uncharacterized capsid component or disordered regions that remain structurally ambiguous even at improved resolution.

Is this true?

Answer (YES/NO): NO